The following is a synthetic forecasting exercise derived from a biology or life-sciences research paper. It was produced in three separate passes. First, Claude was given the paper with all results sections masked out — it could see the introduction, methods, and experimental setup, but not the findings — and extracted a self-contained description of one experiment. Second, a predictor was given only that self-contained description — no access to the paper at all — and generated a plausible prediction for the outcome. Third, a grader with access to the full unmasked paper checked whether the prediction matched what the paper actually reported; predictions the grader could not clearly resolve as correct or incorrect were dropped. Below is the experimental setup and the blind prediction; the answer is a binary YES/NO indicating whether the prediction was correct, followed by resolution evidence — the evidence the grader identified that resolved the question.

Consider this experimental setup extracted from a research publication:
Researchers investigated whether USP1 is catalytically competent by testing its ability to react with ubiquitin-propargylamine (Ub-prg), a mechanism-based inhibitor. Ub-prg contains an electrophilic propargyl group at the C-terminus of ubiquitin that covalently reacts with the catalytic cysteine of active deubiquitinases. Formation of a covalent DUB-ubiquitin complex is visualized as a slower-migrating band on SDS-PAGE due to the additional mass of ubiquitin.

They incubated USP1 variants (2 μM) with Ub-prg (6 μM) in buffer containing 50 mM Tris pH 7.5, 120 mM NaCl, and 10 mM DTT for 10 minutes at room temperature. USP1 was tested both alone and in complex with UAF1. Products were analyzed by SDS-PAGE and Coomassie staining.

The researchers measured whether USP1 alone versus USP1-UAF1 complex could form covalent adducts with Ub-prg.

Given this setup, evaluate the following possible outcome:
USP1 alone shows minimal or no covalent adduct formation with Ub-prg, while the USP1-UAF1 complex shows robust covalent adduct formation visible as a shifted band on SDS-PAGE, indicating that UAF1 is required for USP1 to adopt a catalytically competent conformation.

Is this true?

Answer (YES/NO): NO